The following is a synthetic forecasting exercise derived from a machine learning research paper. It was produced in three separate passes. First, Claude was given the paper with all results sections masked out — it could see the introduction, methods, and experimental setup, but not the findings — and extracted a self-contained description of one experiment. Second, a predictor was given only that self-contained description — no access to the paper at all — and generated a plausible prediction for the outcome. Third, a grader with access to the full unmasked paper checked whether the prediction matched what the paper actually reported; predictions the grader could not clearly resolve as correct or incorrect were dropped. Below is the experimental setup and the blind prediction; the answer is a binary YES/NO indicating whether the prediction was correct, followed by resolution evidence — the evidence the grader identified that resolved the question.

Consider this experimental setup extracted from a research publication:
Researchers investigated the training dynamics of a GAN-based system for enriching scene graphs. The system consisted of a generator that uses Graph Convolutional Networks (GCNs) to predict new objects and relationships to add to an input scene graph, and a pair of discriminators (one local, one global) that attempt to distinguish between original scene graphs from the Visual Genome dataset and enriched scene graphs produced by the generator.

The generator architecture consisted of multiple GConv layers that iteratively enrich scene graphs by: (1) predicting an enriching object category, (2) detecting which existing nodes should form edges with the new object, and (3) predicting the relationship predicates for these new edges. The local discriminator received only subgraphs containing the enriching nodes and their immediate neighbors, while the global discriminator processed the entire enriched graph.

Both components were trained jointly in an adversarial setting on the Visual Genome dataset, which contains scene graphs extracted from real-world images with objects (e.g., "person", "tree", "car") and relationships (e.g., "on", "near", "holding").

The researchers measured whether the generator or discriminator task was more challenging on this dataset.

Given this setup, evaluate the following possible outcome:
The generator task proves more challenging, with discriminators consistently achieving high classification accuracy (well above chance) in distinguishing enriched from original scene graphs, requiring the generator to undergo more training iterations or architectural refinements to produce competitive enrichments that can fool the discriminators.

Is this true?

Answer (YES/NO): YES